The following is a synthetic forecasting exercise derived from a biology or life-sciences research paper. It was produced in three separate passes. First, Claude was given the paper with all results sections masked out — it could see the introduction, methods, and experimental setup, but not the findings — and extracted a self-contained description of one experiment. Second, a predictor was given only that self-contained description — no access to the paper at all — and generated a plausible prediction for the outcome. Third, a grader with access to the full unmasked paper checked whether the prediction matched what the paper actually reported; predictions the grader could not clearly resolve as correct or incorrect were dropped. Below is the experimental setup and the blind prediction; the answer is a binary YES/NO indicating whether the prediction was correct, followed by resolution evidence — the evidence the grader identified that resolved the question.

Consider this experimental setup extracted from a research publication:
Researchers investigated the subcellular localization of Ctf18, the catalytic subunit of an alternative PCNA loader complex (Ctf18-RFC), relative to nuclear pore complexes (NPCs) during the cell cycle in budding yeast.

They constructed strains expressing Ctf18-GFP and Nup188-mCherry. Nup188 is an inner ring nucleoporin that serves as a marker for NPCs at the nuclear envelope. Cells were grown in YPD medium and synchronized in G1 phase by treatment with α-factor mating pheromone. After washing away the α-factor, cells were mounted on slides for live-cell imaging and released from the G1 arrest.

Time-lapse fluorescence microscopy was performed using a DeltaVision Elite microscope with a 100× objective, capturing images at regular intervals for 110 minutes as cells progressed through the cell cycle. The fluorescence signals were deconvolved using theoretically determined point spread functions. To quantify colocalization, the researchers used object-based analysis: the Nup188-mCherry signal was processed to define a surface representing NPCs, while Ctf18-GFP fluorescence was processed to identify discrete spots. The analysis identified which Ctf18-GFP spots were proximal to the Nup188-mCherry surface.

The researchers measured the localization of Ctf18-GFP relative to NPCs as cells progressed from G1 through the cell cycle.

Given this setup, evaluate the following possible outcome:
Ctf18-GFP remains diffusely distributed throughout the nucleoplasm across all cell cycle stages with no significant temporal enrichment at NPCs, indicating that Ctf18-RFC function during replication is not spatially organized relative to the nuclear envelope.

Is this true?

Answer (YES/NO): NO